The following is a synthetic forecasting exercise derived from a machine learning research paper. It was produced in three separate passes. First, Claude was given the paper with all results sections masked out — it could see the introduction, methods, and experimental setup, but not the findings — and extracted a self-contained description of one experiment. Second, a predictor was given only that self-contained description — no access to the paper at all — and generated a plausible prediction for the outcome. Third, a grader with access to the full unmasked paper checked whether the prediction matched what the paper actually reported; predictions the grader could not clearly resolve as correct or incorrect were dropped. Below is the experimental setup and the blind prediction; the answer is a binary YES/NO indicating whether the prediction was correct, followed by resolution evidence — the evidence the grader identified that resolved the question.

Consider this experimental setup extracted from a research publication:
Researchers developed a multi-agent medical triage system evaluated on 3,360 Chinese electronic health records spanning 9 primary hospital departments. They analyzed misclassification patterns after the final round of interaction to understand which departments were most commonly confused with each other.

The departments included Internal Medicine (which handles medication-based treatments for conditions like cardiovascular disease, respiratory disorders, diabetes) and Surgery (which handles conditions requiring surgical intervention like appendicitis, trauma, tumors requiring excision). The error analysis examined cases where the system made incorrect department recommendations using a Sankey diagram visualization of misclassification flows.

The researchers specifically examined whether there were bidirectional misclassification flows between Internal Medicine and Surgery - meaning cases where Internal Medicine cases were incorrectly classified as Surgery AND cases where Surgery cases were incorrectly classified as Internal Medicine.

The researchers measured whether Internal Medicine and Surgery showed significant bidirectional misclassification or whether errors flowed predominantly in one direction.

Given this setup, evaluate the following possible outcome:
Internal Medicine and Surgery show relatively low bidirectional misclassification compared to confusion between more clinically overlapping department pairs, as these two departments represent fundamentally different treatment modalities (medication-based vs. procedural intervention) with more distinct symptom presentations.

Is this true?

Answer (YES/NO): NO